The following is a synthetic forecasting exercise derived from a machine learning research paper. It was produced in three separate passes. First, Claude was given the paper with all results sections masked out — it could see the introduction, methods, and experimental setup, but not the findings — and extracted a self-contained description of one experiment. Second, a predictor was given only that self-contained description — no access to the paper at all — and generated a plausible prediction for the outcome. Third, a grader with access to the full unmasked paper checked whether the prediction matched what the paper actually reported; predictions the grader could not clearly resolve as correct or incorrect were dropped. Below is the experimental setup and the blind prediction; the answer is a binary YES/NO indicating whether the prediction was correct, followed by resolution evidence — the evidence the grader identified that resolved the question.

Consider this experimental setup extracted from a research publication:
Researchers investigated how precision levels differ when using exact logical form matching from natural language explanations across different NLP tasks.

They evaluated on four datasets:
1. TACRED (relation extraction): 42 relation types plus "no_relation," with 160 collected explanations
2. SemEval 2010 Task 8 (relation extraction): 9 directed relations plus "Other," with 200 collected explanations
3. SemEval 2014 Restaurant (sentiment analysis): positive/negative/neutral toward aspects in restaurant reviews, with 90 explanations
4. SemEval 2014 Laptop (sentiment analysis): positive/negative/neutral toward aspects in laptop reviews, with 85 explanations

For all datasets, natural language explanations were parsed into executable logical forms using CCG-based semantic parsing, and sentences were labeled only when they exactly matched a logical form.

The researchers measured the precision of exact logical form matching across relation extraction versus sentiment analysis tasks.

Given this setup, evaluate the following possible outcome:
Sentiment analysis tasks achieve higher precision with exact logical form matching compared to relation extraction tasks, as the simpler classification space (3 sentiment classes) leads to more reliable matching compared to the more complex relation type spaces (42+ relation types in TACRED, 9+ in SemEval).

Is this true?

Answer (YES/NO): YES